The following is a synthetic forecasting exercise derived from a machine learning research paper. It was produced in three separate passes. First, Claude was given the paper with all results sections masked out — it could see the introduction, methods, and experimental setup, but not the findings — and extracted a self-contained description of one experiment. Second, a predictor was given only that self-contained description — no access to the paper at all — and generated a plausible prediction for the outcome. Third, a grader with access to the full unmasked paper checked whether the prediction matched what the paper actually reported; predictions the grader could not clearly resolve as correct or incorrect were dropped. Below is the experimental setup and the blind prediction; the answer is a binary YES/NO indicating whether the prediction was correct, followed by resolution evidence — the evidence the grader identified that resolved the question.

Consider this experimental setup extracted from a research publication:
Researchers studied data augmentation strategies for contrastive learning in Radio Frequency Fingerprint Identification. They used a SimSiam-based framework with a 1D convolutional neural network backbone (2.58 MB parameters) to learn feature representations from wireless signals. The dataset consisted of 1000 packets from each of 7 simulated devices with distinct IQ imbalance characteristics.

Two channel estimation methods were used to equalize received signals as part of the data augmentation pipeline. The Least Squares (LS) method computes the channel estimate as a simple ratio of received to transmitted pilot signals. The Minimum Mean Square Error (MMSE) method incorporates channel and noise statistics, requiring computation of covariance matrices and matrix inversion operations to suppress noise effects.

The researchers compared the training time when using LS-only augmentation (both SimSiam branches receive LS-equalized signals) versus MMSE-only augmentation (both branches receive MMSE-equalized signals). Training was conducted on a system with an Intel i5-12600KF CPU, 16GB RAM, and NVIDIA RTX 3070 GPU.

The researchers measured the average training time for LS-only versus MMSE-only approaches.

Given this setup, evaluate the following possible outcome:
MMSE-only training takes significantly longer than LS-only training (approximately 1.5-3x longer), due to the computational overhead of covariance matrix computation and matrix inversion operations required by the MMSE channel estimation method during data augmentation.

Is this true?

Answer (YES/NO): YES